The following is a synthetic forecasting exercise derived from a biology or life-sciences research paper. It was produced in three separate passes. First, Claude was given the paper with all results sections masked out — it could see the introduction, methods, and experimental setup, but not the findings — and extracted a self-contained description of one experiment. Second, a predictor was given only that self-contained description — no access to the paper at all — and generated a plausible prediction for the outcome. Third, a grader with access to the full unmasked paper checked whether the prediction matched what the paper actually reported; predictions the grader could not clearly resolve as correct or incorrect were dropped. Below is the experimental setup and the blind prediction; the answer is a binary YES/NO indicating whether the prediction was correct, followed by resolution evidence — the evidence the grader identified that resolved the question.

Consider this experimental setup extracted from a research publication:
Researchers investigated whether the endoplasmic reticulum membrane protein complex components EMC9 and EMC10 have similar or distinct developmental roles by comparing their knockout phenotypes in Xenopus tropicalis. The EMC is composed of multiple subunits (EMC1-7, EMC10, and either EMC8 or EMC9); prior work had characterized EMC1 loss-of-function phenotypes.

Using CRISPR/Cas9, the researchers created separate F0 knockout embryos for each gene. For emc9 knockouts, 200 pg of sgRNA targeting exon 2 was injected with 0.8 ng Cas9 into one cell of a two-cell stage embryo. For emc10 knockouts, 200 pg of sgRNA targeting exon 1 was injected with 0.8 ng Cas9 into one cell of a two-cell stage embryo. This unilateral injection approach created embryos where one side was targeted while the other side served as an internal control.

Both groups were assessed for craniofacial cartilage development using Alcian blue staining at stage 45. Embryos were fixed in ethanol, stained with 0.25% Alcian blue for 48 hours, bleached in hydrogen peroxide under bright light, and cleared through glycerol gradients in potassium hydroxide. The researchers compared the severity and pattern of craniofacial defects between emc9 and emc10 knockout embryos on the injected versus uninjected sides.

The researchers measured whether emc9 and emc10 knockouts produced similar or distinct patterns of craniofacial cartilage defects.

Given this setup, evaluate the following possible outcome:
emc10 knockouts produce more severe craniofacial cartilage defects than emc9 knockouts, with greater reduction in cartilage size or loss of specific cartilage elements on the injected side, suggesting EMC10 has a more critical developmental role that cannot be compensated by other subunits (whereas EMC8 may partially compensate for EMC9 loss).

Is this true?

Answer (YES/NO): NO